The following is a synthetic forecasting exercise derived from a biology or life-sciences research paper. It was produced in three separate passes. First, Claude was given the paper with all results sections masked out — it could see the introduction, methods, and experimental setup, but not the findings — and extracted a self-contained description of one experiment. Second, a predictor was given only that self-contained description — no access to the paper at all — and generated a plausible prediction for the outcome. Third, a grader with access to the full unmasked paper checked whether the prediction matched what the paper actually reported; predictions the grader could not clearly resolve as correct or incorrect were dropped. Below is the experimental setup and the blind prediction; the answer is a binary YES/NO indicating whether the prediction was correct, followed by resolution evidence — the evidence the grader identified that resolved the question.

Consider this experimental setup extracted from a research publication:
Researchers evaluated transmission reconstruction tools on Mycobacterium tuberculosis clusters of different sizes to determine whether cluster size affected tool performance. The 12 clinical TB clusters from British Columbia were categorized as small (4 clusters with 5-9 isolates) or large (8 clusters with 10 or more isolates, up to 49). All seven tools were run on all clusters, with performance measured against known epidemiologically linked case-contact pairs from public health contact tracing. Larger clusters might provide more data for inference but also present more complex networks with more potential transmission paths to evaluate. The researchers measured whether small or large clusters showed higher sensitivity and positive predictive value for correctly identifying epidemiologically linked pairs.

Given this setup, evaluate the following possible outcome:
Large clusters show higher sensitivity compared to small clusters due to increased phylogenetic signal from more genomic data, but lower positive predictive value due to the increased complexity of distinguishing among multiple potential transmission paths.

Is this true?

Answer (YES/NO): NO